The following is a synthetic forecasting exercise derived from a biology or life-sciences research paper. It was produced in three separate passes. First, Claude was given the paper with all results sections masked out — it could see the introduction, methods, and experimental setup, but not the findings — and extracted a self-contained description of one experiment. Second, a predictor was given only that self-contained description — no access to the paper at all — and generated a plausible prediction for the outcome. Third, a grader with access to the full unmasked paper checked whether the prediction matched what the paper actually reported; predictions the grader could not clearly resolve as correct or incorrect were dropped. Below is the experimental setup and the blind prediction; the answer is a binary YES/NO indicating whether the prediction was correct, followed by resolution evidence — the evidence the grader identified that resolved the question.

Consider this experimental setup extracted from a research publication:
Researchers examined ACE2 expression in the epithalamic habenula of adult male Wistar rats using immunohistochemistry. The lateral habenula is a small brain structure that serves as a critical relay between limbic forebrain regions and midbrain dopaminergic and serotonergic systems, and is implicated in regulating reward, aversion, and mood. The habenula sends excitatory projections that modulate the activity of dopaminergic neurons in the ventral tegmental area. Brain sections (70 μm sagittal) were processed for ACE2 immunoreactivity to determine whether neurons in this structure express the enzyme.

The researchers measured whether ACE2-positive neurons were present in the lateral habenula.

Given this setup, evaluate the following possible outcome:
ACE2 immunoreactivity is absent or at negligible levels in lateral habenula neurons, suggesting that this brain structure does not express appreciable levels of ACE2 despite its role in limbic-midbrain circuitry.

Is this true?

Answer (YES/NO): NO